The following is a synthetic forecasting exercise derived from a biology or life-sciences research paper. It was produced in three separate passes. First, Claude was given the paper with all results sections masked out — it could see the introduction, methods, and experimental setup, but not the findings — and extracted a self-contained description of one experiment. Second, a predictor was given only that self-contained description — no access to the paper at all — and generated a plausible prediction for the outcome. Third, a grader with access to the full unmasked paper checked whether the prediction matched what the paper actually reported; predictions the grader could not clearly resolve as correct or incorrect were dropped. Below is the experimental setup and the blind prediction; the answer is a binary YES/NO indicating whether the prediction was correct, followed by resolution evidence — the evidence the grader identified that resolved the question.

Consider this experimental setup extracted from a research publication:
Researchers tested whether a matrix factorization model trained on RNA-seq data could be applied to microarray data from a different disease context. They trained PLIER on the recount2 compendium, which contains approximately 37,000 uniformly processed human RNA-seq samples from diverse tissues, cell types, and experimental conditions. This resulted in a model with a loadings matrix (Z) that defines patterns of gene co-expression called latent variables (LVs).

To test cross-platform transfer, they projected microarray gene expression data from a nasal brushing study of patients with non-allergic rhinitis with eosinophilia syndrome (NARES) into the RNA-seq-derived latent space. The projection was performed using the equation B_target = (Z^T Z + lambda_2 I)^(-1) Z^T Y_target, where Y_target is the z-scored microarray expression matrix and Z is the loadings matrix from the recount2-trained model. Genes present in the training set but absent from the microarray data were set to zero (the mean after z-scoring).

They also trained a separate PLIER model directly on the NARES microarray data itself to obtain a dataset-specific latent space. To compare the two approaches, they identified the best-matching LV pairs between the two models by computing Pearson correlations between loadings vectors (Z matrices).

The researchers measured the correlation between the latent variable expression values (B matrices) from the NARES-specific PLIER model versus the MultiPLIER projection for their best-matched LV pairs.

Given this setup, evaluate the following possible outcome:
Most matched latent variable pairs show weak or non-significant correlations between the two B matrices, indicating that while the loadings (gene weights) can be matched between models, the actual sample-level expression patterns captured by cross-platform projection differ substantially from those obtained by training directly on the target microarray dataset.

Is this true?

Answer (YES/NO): NO